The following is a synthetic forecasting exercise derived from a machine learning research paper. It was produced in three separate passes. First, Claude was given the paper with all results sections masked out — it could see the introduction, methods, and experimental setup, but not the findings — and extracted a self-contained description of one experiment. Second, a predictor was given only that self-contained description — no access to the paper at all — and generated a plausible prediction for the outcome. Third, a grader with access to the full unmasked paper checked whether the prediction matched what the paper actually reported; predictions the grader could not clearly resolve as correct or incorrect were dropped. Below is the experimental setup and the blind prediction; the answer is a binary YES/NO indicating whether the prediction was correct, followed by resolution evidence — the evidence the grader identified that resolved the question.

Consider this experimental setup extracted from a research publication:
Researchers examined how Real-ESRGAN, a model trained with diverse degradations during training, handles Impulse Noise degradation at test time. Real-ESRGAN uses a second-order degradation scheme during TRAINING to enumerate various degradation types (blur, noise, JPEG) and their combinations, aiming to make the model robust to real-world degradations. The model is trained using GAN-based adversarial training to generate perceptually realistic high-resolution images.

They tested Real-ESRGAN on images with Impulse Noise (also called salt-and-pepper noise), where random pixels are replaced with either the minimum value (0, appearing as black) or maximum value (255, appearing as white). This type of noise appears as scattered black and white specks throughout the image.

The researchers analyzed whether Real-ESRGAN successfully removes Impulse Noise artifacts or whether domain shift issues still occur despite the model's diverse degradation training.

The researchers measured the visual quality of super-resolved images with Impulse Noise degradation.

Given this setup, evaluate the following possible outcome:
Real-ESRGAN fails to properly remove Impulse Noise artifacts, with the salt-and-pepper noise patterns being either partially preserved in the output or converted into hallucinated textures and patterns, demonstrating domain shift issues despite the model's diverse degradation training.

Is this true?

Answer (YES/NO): YES